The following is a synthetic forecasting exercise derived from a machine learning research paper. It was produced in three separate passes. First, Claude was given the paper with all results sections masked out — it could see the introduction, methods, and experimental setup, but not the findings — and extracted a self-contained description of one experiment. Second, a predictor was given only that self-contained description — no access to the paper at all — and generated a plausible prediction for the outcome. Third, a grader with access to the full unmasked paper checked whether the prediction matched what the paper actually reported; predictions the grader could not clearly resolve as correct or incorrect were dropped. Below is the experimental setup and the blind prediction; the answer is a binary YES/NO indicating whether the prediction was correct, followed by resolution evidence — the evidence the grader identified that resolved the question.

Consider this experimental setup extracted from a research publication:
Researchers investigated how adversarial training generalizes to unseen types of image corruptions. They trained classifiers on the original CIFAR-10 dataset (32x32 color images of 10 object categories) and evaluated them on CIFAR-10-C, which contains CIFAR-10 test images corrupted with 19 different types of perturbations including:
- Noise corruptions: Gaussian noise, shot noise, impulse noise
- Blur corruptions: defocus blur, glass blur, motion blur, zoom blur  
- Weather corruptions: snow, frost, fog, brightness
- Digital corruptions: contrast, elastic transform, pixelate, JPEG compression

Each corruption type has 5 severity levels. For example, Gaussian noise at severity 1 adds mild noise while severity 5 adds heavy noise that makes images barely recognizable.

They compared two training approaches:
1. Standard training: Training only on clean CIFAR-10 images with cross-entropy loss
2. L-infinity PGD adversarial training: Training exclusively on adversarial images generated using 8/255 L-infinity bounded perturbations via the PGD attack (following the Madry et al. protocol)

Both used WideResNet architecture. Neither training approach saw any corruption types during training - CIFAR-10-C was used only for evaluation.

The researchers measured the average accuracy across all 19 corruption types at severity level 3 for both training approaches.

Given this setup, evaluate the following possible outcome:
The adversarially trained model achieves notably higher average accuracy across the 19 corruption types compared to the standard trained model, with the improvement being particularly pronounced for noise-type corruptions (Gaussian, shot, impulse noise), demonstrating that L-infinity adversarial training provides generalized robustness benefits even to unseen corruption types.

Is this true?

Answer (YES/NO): NO